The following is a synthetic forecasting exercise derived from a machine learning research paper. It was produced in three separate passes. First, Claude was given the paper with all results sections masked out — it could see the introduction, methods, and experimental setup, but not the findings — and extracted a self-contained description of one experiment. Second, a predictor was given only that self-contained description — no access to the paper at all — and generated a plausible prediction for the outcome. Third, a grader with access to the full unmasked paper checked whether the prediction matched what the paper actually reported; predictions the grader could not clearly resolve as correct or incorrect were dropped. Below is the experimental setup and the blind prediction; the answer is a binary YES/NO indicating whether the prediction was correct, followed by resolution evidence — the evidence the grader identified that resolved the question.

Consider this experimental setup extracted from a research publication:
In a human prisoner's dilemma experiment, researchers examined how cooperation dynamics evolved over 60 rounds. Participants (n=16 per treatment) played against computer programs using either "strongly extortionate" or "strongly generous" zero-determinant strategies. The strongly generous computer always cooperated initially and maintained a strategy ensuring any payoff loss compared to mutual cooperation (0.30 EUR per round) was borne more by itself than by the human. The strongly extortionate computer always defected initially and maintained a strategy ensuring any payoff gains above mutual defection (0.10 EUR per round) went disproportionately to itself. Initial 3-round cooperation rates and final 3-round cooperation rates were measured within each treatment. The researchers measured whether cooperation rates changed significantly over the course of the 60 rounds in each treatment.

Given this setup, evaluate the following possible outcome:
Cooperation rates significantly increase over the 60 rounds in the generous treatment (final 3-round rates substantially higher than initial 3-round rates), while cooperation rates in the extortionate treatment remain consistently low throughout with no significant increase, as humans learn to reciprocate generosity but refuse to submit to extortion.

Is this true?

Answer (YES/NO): YES